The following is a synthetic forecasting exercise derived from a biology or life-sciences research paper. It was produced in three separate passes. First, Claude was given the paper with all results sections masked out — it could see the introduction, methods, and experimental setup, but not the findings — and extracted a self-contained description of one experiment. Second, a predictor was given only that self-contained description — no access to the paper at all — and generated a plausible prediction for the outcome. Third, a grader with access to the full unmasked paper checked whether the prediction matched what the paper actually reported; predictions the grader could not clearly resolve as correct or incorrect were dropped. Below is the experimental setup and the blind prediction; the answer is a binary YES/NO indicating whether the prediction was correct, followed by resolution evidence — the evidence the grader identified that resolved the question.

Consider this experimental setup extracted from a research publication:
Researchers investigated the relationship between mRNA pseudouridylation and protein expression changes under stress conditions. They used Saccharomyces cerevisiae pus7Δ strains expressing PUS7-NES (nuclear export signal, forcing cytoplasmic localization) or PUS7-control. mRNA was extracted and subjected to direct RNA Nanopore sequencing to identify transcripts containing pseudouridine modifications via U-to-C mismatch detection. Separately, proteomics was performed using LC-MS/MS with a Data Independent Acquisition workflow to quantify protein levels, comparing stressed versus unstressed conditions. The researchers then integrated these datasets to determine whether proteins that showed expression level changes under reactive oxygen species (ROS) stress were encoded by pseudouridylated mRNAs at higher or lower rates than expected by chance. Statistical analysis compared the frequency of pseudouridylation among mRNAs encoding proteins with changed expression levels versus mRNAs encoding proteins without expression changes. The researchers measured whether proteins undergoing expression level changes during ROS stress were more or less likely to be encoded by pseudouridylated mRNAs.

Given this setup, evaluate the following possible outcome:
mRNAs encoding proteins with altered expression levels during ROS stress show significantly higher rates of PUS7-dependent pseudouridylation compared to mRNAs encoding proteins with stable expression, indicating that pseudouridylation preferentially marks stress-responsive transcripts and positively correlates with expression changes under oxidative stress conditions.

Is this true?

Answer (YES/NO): NO